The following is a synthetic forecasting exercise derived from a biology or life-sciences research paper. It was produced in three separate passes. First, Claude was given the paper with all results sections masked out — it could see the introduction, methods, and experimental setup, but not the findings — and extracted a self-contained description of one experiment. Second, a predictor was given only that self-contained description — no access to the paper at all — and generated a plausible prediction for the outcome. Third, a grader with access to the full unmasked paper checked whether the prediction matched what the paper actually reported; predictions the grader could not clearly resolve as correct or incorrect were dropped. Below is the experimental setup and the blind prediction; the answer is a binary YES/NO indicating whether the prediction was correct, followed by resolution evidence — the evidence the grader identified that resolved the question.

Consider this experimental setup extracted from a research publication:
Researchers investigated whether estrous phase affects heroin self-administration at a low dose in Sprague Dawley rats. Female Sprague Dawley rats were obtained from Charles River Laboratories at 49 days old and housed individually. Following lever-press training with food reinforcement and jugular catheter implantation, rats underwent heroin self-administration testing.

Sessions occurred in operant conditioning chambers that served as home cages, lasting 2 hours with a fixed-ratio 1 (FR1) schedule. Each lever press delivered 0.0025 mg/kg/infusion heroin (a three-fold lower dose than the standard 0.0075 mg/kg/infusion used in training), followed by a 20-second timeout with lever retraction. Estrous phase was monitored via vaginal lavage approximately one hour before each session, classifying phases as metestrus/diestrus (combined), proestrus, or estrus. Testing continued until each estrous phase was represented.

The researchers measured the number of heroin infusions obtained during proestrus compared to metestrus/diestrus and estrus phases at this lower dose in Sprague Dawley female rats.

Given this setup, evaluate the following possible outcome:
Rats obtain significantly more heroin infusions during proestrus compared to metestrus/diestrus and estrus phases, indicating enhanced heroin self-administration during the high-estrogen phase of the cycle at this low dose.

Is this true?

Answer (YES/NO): NO